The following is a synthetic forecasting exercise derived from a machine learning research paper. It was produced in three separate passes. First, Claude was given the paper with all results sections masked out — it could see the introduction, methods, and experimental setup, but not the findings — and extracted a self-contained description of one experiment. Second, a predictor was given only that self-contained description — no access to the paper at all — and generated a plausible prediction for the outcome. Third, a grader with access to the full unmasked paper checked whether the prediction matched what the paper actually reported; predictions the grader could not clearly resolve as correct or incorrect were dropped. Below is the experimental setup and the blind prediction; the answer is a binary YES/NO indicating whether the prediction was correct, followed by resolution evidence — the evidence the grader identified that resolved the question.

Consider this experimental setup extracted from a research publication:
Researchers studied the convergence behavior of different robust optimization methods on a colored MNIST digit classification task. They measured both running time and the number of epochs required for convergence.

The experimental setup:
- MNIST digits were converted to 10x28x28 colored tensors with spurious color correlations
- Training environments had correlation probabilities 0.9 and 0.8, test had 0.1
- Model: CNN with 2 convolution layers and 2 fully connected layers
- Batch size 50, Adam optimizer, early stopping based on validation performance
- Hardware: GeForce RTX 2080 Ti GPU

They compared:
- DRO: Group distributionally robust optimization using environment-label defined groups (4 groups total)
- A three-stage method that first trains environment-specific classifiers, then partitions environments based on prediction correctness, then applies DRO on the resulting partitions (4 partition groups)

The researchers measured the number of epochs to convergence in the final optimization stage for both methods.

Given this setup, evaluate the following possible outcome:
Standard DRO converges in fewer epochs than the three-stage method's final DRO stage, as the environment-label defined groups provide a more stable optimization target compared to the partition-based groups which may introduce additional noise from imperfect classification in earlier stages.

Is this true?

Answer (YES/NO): NO